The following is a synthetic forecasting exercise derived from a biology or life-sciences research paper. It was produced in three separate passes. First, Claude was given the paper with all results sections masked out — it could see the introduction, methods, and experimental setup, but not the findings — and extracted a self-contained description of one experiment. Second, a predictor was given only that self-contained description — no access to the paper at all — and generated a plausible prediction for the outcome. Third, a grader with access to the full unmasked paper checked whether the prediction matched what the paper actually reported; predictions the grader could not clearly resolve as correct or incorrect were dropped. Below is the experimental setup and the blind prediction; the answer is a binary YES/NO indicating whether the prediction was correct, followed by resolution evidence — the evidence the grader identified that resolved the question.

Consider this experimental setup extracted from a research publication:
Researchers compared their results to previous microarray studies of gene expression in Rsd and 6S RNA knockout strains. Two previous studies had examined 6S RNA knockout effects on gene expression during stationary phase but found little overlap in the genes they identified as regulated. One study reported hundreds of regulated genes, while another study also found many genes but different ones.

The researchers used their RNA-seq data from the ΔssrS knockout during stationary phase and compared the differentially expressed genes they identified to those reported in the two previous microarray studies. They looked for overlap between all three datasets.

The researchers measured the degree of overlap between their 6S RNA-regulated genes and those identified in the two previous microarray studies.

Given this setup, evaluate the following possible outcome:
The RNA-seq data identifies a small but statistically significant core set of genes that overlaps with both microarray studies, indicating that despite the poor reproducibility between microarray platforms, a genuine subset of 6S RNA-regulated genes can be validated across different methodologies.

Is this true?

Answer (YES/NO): NO